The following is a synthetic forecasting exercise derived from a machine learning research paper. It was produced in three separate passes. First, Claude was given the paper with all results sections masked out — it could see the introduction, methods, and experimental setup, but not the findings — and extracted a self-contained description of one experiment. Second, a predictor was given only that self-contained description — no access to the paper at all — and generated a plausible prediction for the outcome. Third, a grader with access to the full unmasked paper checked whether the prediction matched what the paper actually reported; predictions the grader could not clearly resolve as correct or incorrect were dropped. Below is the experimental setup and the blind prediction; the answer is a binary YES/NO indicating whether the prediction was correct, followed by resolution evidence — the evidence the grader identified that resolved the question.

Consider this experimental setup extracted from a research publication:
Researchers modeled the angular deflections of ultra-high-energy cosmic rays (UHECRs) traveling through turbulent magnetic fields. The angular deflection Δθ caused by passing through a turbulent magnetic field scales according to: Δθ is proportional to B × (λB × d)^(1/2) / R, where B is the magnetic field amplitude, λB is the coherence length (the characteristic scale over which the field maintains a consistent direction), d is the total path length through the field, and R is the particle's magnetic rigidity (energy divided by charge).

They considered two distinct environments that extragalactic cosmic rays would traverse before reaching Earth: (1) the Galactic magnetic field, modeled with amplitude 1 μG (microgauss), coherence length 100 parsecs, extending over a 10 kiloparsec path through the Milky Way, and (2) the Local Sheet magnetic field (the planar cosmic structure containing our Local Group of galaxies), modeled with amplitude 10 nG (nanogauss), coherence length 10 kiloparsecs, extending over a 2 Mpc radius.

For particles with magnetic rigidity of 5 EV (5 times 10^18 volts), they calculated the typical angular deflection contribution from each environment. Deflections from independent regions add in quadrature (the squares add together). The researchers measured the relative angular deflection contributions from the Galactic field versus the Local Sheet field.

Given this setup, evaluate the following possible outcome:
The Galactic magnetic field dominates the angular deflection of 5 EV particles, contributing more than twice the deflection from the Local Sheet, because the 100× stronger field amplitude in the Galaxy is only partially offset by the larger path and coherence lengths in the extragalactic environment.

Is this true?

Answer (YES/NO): NO